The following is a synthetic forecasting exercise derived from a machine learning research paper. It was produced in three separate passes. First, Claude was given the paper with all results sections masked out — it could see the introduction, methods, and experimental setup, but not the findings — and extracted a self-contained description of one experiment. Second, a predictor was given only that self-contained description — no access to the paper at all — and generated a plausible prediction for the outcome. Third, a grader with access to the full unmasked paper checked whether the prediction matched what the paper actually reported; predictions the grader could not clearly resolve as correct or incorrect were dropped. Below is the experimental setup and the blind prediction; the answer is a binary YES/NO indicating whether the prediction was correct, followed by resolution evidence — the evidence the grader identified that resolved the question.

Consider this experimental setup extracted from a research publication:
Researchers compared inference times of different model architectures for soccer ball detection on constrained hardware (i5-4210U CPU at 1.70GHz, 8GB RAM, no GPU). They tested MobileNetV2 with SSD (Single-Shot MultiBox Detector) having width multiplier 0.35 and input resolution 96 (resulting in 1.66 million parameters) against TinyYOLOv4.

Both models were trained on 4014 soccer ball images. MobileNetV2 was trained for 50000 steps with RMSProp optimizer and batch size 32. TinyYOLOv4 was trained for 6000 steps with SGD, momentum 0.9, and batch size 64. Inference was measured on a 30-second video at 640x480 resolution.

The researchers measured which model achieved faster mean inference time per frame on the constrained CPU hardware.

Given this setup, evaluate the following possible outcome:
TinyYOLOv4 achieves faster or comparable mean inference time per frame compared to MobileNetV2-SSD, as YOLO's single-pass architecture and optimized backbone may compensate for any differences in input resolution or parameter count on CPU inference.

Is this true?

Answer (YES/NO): NO